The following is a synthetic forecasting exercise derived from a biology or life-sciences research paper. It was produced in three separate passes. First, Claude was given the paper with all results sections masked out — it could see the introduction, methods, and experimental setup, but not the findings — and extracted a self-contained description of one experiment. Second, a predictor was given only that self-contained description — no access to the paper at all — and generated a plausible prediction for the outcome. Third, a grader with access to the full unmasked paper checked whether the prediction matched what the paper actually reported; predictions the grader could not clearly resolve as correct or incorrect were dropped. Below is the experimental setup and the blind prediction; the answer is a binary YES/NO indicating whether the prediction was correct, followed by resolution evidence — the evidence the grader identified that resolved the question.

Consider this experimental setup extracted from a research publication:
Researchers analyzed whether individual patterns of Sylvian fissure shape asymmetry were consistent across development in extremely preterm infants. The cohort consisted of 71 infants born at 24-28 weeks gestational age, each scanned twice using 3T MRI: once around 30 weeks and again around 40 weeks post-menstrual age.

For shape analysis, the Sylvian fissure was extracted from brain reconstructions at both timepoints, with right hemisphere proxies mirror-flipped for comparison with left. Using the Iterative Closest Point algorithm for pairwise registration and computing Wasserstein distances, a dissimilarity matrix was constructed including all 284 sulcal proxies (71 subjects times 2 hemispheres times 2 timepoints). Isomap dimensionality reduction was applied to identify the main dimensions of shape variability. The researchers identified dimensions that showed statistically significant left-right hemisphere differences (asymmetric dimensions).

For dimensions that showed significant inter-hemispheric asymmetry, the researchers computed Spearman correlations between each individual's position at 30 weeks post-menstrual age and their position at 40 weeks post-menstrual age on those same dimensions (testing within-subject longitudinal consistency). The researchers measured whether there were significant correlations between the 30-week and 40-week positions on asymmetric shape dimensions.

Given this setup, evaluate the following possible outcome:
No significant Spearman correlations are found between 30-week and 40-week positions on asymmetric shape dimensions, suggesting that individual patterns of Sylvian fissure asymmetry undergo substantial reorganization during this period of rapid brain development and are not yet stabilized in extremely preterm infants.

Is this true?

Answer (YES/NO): NO